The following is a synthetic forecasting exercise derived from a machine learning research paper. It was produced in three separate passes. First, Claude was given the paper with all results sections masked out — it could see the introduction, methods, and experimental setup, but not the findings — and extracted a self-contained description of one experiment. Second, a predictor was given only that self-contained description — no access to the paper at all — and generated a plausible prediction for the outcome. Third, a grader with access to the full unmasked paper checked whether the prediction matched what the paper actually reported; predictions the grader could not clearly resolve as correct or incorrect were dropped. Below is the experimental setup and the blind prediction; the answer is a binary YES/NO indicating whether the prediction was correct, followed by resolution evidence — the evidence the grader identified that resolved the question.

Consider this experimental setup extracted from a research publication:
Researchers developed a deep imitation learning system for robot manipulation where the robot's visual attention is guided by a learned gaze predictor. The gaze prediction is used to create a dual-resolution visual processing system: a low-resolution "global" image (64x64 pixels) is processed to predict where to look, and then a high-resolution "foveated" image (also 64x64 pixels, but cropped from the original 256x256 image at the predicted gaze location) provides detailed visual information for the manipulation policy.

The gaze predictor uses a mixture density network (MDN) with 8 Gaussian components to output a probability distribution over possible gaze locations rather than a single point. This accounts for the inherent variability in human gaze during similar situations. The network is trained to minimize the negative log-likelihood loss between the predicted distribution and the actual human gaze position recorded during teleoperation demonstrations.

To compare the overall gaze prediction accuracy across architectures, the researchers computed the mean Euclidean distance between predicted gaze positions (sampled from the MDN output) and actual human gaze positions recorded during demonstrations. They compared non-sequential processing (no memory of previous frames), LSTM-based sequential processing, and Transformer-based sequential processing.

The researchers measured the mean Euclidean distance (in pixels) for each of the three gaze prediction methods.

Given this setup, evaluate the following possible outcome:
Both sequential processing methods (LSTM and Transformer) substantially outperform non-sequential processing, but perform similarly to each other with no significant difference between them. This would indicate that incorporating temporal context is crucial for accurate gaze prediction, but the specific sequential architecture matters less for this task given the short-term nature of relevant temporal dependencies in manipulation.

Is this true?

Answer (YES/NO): NO